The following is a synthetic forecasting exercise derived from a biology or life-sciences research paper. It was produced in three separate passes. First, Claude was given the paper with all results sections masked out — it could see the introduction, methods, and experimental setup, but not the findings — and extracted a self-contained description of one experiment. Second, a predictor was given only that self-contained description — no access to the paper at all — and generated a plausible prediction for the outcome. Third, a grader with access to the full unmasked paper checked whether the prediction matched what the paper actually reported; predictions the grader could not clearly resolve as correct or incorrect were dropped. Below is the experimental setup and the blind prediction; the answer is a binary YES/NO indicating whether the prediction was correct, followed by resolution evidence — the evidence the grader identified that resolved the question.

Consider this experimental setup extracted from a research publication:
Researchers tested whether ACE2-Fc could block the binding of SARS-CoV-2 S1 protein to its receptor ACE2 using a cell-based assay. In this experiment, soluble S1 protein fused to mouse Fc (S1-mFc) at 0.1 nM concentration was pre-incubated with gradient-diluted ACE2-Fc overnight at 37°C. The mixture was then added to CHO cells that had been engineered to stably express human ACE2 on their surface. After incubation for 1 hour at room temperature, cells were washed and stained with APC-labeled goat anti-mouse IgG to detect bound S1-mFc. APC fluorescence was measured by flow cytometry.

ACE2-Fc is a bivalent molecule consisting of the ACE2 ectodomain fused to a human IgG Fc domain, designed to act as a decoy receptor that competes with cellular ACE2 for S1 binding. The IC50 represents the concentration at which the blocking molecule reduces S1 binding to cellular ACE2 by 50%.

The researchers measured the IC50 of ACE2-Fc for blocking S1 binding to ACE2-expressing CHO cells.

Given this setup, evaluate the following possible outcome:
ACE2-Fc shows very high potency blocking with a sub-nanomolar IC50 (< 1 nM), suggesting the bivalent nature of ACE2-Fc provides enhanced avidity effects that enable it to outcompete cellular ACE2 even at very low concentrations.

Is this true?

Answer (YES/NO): NO